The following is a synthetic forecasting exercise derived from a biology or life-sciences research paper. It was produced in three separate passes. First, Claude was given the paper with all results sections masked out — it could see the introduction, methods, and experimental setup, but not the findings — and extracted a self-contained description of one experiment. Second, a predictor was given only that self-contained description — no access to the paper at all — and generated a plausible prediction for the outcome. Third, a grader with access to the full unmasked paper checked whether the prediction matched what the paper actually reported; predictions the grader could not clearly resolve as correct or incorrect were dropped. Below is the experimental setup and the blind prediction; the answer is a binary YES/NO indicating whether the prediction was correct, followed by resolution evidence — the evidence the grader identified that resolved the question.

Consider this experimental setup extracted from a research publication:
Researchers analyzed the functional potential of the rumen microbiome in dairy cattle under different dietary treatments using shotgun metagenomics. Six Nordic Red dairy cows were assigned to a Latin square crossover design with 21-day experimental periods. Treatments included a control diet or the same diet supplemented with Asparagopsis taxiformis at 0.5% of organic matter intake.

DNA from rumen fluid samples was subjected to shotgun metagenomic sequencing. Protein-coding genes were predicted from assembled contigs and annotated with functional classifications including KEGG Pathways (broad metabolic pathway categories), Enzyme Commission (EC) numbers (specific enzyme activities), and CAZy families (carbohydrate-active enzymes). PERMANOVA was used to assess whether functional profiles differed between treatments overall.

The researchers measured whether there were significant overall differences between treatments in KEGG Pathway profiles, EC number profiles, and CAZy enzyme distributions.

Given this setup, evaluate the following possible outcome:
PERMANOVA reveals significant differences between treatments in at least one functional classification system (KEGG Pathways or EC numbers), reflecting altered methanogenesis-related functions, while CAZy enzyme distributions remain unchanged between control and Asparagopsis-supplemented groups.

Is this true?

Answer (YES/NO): NO